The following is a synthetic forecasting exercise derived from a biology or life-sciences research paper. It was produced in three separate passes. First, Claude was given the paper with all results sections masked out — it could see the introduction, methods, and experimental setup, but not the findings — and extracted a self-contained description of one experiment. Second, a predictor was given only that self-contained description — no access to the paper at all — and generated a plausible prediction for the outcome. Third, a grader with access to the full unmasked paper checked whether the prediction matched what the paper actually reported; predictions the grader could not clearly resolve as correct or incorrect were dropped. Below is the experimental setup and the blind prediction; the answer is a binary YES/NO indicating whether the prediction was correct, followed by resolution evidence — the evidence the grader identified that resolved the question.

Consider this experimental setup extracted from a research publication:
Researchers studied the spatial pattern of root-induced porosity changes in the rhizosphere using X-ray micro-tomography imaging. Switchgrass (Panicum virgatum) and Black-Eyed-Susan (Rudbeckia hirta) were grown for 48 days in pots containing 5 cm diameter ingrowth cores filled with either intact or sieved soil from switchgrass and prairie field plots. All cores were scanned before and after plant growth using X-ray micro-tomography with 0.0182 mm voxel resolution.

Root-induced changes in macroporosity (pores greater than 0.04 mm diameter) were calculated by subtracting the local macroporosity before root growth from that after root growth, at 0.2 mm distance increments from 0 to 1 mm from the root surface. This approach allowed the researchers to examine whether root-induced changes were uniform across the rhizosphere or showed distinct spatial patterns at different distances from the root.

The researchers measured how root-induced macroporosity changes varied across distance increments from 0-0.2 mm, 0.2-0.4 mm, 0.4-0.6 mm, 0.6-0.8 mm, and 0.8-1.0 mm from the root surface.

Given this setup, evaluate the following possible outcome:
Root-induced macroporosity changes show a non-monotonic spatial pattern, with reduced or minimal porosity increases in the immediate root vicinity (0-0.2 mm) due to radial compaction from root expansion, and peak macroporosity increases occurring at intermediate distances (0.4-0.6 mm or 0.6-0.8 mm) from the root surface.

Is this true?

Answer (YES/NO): NO